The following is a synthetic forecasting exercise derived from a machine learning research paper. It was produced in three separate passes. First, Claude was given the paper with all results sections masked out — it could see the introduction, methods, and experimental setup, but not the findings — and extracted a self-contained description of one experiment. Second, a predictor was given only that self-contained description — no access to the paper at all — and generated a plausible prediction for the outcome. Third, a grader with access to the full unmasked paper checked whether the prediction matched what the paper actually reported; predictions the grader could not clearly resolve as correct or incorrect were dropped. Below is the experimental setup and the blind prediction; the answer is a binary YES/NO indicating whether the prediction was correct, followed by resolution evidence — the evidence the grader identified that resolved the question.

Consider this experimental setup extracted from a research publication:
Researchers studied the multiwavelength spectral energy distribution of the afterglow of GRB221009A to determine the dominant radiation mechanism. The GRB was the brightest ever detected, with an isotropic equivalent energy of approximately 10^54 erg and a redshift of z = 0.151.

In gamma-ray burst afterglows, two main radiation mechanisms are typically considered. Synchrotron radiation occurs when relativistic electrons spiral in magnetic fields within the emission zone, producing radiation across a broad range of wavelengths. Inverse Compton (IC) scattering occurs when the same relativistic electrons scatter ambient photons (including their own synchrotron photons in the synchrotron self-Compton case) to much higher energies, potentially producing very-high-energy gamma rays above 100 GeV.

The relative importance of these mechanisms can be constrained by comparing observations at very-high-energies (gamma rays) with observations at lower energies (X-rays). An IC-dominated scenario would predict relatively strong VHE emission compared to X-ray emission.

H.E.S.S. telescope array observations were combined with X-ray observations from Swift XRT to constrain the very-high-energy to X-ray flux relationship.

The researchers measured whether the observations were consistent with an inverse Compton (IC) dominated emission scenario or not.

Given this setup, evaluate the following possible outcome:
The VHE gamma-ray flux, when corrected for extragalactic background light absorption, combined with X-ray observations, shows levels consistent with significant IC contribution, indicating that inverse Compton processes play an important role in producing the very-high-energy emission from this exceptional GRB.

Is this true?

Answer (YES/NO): NO